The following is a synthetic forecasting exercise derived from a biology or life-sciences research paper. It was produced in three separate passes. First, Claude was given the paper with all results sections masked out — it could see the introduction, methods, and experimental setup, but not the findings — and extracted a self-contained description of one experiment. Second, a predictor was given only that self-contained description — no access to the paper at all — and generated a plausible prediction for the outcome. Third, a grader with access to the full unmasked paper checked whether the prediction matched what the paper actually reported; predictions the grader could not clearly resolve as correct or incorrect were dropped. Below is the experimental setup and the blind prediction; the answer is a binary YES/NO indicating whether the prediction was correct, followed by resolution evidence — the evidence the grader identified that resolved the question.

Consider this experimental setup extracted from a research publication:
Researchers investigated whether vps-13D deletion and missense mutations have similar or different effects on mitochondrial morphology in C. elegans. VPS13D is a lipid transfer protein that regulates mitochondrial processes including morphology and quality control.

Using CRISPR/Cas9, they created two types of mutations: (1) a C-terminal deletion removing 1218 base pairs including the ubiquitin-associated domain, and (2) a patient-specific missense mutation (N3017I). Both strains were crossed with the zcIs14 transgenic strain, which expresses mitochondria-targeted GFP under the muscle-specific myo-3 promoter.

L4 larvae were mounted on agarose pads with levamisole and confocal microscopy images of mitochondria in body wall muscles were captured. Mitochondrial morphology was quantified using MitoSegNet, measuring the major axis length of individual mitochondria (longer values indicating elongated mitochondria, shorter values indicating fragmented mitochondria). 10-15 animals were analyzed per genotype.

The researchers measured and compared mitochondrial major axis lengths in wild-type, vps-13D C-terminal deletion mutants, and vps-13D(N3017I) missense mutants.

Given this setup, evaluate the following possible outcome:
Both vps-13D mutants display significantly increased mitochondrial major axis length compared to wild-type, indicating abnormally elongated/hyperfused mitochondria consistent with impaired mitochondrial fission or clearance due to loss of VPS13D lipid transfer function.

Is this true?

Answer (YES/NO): NO